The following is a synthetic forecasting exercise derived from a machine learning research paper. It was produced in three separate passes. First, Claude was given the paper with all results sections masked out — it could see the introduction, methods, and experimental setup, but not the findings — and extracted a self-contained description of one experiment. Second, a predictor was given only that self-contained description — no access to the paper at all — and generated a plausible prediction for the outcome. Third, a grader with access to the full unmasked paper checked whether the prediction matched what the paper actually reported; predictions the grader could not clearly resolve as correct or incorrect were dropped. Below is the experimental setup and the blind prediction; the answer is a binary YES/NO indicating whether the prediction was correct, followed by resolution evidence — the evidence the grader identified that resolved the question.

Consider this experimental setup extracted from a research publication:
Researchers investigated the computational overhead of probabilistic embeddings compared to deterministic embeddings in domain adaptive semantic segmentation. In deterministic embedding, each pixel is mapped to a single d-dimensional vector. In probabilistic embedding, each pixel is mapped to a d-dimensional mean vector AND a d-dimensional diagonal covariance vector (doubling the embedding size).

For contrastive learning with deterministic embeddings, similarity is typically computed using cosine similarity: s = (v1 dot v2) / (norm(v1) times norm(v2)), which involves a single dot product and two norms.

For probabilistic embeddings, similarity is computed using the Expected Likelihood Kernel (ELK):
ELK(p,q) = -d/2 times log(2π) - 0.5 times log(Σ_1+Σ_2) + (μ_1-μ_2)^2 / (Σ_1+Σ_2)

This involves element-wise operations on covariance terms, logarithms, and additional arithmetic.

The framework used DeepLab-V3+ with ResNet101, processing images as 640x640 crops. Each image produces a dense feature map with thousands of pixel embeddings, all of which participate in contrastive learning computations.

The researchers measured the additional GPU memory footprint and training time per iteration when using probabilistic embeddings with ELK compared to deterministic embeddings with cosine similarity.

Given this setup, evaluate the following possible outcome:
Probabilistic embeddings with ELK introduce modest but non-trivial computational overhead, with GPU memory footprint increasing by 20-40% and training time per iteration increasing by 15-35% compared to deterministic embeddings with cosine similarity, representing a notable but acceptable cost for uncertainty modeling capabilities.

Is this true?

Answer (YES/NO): NO